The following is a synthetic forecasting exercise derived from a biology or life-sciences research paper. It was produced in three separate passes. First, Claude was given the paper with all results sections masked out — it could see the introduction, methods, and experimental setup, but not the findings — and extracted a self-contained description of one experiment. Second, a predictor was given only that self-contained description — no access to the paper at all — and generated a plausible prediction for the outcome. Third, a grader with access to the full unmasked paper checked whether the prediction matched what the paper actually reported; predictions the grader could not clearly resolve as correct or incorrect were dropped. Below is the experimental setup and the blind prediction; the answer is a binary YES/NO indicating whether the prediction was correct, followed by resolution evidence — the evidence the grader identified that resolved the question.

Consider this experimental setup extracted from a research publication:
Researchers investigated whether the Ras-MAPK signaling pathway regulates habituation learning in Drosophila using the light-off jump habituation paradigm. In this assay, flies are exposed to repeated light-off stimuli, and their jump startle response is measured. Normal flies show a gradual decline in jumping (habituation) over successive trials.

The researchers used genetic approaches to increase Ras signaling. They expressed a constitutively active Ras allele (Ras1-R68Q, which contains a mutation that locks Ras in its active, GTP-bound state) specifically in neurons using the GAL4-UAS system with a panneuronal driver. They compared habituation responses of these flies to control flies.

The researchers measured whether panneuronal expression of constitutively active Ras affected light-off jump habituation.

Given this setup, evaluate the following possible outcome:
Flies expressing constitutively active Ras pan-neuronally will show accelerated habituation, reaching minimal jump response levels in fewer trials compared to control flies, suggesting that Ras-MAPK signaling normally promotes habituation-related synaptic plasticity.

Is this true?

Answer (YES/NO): NO